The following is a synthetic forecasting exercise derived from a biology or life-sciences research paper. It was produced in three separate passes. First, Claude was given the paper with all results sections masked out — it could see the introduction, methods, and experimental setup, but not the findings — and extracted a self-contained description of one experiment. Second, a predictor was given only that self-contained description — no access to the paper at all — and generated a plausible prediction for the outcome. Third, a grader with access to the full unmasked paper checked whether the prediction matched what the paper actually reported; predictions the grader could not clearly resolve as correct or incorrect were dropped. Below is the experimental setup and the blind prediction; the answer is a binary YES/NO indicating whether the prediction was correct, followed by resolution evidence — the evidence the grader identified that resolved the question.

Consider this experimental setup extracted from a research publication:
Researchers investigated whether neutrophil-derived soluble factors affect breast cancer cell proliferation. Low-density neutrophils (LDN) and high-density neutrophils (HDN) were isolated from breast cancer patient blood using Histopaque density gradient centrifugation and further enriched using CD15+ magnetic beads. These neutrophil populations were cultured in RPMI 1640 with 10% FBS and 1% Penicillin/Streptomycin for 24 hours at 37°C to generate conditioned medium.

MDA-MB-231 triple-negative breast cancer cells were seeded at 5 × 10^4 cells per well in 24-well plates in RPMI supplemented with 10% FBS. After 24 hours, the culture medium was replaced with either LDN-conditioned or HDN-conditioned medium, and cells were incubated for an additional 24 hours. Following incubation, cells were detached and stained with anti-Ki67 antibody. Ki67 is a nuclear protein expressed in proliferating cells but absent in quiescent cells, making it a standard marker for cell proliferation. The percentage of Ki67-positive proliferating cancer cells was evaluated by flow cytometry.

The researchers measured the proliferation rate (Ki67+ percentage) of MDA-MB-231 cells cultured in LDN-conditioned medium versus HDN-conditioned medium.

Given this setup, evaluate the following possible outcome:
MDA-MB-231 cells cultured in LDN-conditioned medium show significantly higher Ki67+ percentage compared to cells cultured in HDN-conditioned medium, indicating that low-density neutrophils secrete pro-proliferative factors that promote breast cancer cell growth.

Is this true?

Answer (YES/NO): YES